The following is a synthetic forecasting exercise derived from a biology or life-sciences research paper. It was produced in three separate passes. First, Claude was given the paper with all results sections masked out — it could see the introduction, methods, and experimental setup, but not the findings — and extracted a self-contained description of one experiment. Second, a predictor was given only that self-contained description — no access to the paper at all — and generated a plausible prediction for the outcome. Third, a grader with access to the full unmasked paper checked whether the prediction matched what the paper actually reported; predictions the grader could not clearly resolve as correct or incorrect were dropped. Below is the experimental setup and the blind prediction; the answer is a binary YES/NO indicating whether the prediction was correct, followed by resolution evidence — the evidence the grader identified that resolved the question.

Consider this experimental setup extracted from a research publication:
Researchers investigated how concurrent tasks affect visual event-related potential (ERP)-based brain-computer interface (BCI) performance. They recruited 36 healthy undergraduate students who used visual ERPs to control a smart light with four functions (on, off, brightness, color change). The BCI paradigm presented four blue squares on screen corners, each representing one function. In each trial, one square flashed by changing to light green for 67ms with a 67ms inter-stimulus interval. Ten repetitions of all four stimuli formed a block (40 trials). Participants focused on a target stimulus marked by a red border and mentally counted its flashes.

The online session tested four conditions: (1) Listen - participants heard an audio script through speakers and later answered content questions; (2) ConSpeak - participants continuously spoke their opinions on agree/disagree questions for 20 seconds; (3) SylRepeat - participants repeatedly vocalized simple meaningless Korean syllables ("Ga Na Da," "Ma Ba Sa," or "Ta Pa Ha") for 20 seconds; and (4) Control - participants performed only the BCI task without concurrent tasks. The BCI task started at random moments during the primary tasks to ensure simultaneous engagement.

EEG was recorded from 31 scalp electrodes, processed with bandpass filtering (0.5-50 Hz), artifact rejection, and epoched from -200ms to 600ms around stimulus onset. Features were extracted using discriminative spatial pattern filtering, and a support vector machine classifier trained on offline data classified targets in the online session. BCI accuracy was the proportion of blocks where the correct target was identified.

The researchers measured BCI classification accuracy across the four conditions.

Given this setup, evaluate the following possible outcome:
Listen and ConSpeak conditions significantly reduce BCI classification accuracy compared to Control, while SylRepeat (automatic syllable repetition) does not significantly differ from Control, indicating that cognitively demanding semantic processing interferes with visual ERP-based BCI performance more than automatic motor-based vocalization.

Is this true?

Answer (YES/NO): NO